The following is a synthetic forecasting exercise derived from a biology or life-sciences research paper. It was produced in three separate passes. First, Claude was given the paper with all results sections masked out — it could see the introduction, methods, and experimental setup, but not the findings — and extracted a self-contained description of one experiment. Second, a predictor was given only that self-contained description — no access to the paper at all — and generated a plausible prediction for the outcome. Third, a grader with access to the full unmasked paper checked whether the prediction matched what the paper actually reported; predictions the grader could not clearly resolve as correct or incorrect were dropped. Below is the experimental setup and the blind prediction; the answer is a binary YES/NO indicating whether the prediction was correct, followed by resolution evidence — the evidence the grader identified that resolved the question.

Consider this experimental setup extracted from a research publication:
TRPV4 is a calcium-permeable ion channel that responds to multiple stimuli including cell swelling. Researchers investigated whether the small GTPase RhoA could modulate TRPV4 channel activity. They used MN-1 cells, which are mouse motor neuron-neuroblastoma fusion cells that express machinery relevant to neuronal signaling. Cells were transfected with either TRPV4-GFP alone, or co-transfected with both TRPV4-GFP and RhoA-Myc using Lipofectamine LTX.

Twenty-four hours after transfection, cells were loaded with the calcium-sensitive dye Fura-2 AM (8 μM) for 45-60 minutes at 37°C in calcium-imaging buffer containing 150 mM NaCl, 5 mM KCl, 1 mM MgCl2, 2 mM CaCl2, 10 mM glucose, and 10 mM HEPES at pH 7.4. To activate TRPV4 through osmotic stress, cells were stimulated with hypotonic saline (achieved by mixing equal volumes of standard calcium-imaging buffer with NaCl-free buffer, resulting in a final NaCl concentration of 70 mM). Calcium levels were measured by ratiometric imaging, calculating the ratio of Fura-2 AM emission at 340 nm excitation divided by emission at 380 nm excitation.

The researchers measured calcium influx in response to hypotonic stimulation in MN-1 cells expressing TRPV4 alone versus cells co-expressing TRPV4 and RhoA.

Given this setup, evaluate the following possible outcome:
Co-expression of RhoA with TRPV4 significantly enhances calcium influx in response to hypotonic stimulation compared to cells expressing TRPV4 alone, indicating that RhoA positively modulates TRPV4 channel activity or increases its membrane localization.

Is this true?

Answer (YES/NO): NO